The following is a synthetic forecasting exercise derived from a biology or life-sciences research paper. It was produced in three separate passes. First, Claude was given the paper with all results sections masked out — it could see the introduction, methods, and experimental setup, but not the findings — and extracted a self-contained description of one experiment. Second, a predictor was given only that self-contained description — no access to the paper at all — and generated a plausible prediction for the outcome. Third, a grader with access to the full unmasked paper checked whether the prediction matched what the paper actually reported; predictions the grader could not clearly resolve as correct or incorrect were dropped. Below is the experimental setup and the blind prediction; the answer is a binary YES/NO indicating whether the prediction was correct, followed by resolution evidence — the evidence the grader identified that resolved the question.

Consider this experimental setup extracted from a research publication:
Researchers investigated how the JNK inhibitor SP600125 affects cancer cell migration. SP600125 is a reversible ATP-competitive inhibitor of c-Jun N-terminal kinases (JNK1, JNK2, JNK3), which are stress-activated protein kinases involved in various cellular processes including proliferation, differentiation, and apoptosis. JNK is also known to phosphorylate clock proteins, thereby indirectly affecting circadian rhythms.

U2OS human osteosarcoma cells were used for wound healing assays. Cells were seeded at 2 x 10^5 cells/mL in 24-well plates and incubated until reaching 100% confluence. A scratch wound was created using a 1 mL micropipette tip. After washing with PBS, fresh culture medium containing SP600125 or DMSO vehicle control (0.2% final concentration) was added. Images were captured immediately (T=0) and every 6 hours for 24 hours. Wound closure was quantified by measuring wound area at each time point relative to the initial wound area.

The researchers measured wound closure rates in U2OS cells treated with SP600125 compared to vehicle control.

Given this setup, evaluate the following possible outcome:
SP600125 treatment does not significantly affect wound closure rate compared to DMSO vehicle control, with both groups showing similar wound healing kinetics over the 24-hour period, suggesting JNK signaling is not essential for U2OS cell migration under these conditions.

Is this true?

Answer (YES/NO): NO